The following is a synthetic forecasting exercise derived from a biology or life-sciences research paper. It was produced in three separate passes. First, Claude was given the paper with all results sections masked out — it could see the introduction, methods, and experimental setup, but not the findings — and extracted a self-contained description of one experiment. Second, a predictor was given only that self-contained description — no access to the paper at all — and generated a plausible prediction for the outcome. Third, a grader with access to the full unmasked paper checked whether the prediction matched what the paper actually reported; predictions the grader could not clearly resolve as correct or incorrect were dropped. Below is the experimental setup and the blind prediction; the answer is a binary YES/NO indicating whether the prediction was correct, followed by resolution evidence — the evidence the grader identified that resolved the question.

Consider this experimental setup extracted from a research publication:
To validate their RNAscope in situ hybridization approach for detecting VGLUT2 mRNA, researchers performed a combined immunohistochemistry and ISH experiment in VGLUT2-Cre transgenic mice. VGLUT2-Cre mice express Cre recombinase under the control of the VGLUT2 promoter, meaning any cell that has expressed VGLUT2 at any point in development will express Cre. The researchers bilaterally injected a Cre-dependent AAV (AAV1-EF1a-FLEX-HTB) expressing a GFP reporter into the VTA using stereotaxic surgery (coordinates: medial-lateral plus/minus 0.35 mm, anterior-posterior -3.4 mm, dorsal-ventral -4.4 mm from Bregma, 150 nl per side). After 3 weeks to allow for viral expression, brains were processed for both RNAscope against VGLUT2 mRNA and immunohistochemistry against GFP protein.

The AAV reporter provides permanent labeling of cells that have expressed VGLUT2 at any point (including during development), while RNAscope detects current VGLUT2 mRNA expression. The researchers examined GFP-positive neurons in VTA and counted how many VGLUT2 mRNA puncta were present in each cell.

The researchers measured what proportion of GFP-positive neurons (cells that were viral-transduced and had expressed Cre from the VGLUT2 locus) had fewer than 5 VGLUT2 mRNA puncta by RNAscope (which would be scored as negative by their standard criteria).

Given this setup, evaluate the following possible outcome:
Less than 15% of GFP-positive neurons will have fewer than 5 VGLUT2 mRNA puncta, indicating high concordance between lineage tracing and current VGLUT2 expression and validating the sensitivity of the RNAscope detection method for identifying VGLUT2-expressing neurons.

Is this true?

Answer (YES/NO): NO